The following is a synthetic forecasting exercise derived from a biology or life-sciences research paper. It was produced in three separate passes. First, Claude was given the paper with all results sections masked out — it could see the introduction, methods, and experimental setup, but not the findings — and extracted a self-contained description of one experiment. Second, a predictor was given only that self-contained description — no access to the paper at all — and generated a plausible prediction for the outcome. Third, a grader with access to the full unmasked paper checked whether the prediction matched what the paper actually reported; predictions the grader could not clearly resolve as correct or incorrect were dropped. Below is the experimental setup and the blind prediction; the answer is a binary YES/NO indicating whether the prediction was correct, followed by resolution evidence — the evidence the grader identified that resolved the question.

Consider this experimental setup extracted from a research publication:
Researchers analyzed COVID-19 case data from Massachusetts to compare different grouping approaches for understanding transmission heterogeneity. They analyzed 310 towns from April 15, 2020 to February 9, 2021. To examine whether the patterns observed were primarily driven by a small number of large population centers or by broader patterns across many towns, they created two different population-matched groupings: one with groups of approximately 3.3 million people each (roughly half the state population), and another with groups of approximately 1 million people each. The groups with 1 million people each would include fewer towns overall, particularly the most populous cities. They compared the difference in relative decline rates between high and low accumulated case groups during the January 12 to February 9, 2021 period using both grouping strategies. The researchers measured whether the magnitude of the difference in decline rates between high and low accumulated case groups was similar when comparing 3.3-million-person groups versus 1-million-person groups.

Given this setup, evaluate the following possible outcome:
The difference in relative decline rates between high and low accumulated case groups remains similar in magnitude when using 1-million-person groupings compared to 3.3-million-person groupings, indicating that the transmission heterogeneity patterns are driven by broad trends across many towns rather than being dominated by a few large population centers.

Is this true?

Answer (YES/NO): NO